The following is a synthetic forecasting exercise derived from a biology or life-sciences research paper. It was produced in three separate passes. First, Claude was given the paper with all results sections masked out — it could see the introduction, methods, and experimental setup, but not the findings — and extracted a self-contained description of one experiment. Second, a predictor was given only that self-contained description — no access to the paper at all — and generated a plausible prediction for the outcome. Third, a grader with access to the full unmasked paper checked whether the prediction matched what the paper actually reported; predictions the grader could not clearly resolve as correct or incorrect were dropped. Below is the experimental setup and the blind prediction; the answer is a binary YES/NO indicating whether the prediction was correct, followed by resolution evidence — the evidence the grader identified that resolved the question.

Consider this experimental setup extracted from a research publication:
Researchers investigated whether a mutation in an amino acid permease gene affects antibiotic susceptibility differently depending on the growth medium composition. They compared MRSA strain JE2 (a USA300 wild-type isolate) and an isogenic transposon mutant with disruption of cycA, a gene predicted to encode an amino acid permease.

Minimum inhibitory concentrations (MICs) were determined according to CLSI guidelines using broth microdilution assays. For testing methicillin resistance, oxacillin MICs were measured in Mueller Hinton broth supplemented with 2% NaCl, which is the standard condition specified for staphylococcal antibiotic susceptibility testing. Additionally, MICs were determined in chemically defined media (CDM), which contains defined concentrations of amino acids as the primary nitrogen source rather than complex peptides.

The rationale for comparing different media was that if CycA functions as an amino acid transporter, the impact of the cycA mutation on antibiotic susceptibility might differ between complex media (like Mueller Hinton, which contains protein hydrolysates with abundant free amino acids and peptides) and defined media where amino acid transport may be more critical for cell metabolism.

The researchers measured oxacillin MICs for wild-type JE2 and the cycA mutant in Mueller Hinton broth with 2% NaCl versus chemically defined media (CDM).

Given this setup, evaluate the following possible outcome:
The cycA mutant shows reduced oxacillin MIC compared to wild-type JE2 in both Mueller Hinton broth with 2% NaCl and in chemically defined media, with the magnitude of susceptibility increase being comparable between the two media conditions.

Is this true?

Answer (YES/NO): NO